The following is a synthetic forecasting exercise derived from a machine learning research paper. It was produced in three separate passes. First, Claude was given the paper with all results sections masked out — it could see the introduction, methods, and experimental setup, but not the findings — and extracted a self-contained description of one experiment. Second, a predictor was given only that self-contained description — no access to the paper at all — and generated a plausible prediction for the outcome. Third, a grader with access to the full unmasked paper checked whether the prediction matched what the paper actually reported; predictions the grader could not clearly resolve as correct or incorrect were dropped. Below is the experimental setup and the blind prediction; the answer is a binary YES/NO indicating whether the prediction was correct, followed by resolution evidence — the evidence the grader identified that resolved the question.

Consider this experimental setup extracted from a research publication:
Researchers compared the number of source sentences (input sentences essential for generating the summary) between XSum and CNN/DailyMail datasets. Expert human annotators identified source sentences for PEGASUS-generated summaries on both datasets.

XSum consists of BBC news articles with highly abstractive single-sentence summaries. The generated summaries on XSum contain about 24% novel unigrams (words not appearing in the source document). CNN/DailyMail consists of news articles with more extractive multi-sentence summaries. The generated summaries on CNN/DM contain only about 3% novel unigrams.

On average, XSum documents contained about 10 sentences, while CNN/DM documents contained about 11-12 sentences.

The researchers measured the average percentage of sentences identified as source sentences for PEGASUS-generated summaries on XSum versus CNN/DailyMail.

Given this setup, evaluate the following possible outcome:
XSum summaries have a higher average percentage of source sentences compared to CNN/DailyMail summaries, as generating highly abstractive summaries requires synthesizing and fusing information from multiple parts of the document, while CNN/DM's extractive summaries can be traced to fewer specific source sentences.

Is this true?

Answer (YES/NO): YES